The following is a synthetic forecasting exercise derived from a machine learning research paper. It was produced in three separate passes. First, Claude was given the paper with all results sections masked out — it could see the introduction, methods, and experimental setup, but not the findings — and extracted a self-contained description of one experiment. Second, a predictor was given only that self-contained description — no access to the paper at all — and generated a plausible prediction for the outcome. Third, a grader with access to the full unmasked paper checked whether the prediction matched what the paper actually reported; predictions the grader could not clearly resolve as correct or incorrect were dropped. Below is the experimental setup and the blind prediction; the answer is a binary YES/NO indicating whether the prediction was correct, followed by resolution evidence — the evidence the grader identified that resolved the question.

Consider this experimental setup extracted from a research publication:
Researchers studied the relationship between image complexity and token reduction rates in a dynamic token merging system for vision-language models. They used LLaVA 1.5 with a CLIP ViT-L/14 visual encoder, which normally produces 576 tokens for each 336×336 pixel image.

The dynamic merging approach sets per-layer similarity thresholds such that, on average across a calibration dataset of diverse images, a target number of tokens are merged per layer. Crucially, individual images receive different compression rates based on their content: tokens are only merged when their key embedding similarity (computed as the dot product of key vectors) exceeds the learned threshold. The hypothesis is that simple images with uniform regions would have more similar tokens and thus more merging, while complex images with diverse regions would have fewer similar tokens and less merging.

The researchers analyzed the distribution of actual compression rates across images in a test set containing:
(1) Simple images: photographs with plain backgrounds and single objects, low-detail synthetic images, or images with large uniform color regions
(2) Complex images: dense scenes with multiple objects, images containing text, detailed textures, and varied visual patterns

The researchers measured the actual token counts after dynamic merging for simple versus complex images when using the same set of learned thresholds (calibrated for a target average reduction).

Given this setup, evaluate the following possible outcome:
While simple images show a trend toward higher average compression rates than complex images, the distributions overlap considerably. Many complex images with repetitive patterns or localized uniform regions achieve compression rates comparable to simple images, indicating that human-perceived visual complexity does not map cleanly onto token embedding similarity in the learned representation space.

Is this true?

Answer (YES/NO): NO